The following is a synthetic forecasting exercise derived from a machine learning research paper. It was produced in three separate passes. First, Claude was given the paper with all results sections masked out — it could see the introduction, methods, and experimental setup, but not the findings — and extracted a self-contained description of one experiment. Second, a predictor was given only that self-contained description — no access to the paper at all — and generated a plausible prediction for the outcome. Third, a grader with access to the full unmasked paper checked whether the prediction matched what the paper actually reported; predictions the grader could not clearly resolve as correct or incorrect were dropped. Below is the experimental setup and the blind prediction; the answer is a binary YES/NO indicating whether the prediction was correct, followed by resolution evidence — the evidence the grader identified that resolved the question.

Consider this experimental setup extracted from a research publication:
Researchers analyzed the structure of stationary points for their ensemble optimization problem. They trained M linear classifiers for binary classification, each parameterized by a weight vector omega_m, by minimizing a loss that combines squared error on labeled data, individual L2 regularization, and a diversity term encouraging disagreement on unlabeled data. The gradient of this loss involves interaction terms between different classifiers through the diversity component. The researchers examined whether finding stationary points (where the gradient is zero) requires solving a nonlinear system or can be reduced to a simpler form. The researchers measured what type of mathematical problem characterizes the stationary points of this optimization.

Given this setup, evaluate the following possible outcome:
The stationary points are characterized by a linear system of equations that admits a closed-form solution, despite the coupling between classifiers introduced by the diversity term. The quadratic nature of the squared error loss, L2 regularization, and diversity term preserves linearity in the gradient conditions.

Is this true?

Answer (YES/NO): YES